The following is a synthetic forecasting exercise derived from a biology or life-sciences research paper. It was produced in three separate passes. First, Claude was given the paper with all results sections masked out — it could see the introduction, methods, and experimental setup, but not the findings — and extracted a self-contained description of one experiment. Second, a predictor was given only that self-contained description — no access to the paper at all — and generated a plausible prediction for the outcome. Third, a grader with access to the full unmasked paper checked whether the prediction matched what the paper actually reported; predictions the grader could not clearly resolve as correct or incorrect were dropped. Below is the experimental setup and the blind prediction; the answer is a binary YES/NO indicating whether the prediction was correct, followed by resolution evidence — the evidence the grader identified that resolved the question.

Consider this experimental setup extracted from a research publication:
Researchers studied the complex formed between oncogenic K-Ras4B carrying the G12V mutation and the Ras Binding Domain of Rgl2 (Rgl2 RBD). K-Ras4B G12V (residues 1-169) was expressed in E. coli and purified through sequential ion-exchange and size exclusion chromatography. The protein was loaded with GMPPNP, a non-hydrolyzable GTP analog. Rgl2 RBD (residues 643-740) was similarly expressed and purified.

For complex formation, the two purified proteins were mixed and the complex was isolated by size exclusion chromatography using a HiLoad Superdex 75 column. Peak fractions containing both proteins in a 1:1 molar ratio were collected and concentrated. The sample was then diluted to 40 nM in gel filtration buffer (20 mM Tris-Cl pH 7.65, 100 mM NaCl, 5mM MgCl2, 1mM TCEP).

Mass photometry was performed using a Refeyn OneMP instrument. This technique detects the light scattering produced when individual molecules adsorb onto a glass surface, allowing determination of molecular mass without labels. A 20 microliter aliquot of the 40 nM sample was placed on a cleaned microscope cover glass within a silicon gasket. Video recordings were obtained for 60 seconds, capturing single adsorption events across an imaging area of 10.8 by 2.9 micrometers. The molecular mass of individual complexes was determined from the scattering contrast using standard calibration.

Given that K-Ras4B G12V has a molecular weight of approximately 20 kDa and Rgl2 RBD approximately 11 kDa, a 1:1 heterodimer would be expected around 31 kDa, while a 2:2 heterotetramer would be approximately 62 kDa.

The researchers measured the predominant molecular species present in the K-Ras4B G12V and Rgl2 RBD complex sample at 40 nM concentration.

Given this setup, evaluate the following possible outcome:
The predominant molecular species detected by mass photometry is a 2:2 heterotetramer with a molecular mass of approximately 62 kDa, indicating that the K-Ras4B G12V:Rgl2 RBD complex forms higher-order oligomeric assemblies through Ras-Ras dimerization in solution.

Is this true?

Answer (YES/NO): YES